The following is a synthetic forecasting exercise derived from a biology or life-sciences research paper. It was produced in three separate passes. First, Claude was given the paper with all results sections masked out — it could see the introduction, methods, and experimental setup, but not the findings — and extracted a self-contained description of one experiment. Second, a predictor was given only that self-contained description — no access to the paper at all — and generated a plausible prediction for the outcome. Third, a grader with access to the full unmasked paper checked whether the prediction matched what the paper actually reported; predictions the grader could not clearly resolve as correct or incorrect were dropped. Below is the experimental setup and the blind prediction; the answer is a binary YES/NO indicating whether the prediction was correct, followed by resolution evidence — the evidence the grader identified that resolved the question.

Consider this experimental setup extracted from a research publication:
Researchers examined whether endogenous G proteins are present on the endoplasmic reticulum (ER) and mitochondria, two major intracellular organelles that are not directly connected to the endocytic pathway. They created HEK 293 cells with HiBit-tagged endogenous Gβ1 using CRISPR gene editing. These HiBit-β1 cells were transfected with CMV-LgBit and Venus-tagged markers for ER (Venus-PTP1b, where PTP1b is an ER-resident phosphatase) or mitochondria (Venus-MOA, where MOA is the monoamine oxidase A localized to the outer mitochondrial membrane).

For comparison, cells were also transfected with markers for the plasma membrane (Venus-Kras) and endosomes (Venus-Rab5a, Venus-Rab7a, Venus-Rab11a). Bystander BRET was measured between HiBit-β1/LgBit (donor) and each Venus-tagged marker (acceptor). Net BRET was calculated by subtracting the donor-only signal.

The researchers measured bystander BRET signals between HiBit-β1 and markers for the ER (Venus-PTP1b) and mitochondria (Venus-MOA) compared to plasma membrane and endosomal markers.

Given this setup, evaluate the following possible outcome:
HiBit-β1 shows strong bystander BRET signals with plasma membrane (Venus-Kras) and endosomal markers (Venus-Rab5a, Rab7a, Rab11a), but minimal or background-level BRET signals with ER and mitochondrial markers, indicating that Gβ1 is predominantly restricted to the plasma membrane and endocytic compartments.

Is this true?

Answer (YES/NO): YES